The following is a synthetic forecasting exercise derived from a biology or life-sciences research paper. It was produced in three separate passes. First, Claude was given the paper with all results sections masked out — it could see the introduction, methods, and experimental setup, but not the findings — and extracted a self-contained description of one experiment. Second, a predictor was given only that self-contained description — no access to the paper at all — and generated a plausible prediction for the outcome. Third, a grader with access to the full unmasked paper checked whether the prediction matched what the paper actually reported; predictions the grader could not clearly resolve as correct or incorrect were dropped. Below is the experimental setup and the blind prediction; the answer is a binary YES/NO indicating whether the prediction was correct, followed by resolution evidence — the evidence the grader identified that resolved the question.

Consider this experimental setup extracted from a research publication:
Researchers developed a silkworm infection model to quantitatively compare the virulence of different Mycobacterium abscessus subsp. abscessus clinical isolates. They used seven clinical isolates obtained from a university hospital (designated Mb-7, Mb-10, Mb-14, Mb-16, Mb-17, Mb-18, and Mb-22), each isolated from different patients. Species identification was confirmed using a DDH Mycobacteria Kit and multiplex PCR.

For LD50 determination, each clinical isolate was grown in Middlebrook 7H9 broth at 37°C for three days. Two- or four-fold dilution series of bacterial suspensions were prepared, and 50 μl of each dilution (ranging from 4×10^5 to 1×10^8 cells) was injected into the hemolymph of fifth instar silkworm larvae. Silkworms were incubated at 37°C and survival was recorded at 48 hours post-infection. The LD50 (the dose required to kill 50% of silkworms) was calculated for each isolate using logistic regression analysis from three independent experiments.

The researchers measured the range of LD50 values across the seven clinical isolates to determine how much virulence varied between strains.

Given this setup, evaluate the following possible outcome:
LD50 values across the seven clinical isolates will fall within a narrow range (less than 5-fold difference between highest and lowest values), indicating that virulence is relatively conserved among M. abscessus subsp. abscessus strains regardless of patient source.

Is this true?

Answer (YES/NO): NO